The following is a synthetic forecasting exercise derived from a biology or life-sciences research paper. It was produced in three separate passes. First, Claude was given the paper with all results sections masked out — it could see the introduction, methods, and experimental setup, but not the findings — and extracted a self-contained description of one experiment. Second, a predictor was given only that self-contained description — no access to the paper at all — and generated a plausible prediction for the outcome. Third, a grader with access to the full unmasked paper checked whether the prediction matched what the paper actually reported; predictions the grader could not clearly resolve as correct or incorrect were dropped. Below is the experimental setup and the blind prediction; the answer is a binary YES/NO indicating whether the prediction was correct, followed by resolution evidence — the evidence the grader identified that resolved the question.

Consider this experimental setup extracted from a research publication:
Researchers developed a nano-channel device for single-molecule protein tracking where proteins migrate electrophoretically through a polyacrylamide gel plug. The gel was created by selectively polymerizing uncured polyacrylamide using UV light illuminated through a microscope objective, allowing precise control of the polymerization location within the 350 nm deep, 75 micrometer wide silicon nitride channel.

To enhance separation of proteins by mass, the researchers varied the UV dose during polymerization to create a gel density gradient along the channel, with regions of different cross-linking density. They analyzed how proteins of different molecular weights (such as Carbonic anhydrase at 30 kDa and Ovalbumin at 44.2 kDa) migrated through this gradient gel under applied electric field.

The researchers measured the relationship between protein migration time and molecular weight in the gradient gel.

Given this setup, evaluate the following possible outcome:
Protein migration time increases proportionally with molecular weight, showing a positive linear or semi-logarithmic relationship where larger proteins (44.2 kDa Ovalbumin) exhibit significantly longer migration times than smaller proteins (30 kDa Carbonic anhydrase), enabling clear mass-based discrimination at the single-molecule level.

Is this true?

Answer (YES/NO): NO